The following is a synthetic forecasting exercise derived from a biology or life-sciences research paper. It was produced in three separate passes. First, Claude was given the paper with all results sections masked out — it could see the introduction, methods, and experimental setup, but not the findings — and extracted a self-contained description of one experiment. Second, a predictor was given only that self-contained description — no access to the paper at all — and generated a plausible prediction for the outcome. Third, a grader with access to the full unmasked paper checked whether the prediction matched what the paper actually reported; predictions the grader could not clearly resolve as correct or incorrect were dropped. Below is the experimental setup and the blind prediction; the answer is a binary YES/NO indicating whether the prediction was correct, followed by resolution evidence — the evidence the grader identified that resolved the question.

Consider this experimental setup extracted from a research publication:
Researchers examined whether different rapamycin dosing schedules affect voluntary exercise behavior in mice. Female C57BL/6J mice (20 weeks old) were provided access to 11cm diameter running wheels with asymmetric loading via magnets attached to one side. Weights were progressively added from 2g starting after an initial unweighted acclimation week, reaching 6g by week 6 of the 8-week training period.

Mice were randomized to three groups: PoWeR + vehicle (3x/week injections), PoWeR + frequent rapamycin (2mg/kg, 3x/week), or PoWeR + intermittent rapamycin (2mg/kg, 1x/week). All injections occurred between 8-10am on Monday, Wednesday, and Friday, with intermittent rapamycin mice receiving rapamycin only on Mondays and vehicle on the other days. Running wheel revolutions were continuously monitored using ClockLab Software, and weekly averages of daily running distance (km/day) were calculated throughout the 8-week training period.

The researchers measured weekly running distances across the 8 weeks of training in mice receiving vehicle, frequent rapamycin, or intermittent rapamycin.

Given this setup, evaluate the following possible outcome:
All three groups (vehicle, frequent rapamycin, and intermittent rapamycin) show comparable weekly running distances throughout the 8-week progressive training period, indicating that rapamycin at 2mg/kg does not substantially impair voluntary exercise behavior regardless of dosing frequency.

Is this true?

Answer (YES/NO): NO